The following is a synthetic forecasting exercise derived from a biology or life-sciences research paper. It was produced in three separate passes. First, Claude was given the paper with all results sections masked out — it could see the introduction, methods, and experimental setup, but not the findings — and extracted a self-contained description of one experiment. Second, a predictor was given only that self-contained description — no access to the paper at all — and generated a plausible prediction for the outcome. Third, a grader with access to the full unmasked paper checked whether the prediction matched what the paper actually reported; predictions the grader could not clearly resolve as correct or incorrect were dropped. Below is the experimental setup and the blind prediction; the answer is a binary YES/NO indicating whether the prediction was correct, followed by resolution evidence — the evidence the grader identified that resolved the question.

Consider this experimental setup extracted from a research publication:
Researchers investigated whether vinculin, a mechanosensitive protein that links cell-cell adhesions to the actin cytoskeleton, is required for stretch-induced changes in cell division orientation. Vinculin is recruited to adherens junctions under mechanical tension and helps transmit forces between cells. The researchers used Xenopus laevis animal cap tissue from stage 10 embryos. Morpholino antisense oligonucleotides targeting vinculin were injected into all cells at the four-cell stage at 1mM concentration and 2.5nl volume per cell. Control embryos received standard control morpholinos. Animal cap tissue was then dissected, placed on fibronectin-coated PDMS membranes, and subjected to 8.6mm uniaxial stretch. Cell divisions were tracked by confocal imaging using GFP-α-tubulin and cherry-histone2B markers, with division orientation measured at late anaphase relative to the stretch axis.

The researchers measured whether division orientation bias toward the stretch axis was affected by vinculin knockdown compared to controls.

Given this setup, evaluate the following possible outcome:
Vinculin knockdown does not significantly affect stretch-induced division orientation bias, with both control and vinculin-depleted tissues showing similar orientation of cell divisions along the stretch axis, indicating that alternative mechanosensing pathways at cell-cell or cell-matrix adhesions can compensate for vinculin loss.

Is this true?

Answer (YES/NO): YES